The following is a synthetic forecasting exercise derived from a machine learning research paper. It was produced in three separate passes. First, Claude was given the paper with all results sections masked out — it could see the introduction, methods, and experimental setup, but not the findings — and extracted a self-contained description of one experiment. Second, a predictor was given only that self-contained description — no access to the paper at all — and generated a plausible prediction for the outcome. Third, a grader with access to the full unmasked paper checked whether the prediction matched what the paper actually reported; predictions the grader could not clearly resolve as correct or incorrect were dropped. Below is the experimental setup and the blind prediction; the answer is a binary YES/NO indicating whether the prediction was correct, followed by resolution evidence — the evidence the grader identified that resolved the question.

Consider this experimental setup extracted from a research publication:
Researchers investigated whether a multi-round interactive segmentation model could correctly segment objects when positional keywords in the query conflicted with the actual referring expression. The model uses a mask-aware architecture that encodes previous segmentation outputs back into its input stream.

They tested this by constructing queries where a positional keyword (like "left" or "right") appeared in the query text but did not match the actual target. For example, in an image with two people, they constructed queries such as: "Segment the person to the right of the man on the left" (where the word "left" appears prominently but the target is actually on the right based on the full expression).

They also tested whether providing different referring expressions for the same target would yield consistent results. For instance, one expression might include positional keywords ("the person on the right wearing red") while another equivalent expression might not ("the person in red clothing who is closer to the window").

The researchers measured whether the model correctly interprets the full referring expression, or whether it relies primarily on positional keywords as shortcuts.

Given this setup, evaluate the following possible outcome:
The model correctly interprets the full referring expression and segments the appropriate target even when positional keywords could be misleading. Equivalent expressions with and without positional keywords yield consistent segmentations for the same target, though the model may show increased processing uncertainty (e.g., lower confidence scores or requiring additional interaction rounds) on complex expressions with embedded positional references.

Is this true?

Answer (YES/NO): NO